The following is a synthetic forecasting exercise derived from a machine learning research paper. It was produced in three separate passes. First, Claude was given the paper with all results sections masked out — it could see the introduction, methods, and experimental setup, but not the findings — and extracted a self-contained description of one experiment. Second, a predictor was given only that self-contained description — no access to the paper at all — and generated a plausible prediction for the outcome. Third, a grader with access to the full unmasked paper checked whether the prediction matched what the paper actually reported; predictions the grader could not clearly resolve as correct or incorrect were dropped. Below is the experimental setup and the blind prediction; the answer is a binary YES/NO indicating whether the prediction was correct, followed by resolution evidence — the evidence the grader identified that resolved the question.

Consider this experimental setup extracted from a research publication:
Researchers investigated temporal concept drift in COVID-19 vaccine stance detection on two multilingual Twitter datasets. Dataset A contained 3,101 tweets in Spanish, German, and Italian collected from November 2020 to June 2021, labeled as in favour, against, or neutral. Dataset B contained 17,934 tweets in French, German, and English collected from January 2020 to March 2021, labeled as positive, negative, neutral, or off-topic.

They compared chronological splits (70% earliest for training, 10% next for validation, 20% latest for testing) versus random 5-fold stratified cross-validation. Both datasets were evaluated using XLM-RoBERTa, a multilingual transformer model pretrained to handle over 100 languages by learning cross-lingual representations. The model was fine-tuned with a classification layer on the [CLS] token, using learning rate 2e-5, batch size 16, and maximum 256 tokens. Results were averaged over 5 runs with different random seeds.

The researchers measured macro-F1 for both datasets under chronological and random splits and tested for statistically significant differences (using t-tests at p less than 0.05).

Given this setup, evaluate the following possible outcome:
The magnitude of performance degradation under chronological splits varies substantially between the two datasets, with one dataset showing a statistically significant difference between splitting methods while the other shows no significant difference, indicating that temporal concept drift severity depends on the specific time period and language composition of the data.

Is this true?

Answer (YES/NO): YES